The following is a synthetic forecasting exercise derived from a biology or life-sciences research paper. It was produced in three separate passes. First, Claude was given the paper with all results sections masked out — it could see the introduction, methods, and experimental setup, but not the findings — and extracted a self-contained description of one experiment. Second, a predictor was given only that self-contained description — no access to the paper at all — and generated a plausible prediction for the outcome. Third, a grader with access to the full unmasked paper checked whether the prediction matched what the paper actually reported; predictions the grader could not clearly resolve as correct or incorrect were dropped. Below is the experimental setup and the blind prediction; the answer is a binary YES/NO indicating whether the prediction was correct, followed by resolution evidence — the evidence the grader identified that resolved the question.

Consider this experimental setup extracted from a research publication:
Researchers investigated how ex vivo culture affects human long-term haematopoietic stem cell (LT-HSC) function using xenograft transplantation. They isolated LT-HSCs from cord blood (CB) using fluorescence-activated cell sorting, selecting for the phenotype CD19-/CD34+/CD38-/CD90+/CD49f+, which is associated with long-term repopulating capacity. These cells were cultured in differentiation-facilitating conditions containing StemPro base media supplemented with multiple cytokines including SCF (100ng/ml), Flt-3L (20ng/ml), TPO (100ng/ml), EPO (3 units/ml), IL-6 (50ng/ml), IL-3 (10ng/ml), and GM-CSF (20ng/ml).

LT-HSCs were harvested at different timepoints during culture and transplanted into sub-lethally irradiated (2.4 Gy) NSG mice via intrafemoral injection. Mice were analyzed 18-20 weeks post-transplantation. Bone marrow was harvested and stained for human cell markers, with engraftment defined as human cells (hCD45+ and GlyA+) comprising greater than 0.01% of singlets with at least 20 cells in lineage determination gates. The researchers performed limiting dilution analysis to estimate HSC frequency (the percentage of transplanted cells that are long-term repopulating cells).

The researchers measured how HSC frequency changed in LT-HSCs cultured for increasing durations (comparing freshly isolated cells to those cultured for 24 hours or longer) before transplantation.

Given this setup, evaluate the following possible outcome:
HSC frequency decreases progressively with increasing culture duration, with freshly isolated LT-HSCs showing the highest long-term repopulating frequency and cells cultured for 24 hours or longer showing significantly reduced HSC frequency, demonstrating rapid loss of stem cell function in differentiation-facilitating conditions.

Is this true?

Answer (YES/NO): NO